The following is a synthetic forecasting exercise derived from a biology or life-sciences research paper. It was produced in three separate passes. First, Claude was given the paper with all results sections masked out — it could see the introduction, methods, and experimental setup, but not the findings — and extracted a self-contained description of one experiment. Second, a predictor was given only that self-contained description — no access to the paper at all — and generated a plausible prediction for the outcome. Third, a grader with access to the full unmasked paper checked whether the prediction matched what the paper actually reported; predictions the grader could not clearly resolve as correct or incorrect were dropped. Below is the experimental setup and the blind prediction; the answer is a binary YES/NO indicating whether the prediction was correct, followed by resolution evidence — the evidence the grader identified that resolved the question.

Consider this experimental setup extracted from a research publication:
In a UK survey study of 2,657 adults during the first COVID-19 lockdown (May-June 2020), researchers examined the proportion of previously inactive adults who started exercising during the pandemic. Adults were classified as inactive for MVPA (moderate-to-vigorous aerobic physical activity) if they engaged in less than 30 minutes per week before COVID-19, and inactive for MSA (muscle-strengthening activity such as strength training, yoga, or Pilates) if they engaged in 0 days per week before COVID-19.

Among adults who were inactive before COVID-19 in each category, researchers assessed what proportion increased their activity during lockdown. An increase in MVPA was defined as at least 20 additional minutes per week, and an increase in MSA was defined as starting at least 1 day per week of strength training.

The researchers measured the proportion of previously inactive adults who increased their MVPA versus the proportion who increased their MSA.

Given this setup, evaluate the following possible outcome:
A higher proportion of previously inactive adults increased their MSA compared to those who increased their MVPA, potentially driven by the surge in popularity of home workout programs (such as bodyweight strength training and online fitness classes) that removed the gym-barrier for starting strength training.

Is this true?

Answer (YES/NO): NO